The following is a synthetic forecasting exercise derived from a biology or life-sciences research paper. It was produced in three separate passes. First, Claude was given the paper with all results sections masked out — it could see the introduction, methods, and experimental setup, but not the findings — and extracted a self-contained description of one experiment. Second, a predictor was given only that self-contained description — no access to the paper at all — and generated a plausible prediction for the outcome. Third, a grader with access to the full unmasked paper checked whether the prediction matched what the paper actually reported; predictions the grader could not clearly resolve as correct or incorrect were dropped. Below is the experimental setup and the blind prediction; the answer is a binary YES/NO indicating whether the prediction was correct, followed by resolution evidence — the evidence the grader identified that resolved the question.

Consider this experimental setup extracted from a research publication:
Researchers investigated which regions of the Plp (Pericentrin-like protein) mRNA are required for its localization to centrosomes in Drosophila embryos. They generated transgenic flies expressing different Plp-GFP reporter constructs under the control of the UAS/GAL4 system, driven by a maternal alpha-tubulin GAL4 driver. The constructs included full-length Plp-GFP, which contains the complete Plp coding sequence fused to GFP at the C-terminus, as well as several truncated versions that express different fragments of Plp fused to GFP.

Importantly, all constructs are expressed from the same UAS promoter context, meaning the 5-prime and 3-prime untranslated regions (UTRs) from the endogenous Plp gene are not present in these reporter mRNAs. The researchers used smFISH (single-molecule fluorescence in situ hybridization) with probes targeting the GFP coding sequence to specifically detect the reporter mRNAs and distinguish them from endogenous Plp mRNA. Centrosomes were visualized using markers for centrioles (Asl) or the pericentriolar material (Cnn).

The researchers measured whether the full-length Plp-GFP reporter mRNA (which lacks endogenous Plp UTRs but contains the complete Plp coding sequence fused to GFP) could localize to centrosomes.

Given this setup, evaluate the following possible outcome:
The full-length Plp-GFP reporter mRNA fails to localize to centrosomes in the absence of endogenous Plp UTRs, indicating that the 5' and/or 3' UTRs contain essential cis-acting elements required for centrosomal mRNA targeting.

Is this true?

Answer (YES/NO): NO